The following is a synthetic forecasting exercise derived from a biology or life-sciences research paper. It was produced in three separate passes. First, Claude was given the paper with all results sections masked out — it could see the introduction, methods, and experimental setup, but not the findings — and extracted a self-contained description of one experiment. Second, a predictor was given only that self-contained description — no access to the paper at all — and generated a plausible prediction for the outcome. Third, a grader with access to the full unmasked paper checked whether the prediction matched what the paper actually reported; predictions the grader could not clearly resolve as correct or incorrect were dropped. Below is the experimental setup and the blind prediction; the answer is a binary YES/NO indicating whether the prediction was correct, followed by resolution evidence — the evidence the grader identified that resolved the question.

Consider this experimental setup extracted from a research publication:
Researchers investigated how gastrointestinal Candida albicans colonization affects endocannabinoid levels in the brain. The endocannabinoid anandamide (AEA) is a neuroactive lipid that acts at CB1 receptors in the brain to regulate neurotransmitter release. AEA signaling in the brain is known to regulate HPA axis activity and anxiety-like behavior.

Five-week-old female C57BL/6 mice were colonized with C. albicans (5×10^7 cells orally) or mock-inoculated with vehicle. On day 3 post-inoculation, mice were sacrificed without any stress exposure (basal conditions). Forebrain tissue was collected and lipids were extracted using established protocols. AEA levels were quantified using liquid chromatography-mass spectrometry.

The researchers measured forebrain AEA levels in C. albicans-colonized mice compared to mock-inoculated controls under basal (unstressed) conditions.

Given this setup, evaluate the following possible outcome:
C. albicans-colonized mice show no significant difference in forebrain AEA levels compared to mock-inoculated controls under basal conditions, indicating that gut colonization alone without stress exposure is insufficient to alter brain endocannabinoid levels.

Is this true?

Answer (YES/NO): NO